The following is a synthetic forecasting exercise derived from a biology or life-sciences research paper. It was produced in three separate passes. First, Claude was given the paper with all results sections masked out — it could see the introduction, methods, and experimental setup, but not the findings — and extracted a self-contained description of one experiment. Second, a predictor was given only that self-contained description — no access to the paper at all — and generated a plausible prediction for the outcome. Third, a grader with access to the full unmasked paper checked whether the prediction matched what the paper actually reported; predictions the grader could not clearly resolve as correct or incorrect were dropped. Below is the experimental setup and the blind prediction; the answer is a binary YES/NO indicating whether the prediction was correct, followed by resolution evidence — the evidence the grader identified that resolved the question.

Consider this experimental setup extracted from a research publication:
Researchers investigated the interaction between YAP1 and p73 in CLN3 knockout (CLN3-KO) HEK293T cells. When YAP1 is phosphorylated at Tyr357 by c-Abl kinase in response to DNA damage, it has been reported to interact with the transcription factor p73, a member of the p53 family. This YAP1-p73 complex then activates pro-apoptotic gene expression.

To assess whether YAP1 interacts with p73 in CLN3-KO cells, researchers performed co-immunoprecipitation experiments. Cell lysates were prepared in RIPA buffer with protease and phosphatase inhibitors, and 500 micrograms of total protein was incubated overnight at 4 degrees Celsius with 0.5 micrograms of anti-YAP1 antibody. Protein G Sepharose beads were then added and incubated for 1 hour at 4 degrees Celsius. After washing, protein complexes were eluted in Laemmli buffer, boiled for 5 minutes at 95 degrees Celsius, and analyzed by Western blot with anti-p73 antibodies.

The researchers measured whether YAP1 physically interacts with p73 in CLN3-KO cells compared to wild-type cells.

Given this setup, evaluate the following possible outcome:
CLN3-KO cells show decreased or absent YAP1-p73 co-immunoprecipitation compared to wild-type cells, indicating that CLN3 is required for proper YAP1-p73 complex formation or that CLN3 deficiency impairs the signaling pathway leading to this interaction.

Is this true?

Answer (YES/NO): NO